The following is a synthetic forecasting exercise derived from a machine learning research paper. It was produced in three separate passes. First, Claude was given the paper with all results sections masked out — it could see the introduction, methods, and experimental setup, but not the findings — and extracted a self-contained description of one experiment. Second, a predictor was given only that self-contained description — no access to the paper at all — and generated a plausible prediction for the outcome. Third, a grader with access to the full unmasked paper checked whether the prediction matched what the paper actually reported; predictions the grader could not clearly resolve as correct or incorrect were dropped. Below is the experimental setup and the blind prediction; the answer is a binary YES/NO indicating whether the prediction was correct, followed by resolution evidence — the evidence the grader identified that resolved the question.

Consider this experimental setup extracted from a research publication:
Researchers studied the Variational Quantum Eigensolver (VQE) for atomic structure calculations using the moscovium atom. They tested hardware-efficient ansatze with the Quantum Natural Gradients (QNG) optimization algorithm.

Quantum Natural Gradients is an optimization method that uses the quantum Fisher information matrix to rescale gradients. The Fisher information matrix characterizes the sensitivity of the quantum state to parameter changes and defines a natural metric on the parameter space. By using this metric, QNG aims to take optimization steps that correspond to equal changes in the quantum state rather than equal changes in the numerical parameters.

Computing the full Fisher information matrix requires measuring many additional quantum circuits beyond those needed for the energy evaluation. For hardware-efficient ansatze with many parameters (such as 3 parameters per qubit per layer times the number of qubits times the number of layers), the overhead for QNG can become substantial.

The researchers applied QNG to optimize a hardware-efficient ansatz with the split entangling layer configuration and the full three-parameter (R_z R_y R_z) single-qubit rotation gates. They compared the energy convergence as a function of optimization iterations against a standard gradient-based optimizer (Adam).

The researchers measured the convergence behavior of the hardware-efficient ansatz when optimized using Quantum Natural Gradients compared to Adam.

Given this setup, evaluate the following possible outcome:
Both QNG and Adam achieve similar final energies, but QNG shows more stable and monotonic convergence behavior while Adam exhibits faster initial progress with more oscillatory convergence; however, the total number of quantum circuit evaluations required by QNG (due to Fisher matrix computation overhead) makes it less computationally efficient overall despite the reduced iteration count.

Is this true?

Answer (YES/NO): NO